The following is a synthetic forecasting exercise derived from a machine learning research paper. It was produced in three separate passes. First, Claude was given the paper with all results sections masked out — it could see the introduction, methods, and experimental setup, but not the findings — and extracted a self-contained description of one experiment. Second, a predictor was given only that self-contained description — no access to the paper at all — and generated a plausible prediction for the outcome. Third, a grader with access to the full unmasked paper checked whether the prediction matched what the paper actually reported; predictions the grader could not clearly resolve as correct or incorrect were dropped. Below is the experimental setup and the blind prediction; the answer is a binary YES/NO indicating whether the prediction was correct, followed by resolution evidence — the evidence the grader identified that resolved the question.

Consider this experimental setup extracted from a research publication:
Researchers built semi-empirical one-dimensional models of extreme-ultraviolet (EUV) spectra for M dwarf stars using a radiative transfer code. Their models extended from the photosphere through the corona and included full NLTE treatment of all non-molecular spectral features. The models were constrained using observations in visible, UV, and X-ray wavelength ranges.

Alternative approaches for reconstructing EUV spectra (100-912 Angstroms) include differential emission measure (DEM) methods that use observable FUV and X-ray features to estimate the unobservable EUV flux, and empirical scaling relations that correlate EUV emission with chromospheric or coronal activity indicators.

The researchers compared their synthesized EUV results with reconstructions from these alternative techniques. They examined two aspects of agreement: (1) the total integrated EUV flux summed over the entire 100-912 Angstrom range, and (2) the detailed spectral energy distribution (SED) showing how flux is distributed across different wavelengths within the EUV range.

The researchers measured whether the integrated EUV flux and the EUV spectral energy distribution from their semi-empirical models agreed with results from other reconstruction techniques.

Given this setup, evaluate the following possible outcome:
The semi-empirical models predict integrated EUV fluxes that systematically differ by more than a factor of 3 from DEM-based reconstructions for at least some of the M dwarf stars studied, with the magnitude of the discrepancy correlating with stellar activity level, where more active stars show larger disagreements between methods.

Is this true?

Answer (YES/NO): NO